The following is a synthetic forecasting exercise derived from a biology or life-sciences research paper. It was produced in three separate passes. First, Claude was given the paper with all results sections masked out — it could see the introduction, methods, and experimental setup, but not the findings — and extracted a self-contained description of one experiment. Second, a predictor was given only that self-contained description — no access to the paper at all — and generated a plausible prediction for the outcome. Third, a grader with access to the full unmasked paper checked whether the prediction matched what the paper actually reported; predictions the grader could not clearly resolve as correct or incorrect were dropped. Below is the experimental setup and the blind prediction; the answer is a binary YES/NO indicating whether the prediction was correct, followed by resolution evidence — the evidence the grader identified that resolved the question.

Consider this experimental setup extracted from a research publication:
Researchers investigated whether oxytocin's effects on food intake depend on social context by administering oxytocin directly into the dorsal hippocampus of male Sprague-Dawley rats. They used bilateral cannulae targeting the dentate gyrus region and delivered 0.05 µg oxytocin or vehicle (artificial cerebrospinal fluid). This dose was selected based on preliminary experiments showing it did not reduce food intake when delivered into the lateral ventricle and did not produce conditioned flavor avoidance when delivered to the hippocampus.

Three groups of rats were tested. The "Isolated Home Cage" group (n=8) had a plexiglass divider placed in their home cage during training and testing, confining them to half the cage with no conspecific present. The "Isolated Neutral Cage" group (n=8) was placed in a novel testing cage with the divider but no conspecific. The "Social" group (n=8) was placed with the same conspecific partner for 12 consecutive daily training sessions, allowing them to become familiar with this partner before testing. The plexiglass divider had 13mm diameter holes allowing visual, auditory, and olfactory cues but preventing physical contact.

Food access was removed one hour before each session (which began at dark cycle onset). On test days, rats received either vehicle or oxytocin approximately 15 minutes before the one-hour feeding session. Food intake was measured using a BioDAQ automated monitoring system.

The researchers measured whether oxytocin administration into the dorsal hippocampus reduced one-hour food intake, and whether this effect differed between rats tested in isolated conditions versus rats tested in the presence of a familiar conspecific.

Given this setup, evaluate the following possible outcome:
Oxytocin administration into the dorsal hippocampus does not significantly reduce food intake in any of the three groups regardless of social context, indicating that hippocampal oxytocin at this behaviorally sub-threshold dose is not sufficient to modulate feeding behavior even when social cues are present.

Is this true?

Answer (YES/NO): NO